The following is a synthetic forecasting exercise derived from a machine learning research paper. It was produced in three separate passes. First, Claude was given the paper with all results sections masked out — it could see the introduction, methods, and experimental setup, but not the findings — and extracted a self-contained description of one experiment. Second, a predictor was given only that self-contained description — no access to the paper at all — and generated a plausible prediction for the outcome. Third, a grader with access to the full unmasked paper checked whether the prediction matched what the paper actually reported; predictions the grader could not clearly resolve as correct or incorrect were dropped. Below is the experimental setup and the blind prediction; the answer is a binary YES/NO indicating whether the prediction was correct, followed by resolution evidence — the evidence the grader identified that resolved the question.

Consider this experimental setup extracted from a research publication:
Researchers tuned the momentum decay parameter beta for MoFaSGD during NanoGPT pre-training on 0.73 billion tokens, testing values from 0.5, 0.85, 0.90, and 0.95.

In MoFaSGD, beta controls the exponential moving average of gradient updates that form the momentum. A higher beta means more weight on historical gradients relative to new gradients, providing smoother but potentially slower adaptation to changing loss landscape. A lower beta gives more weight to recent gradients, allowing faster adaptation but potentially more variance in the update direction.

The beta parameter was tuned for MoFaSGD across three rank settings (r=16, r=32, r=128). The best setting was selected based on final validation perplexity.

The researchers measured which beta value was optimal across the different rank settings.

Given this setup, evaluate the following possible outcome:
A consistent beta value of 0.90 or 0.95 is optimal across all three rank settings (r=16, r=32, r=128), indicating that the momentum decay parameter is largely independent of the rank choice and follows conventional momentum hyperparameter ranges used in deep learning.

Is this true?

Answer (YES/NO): NO